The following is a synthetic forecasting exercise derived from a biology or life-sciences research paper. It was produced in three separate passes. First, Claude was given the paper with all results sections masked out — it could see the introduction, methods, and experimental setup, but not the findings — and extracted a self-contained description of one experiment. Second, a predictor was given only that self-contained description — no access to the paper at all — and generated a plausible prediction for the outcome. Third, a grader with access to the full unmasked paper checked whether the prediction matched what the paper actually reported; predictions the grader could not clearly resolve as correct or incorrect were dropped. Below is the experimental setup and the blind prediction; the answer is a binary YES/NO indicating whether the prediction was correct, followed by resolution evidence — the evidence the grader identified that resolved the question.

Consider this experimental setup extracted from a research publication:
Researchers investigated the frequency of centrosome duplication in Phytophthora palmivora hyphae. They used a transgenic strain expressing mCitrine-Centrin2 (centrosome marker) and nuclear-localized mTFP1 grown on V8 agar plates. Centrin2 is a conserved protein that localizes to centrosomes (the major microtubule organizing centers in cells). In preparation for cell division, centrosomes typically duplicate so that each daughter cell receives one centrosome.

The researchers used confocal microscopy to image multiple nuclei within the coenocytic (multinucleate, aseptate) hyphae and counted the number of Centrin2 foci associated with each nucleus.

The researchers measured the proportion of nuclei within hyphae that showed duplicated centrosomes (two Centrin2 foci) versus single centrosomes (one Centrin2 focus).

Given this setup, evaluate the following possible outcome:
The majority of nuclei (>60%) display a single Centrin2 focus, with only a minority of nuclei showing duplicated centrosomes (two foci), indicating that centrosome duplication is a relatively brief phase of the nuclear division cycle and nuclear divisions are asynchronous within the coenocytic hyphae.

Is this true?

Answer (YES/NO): YES